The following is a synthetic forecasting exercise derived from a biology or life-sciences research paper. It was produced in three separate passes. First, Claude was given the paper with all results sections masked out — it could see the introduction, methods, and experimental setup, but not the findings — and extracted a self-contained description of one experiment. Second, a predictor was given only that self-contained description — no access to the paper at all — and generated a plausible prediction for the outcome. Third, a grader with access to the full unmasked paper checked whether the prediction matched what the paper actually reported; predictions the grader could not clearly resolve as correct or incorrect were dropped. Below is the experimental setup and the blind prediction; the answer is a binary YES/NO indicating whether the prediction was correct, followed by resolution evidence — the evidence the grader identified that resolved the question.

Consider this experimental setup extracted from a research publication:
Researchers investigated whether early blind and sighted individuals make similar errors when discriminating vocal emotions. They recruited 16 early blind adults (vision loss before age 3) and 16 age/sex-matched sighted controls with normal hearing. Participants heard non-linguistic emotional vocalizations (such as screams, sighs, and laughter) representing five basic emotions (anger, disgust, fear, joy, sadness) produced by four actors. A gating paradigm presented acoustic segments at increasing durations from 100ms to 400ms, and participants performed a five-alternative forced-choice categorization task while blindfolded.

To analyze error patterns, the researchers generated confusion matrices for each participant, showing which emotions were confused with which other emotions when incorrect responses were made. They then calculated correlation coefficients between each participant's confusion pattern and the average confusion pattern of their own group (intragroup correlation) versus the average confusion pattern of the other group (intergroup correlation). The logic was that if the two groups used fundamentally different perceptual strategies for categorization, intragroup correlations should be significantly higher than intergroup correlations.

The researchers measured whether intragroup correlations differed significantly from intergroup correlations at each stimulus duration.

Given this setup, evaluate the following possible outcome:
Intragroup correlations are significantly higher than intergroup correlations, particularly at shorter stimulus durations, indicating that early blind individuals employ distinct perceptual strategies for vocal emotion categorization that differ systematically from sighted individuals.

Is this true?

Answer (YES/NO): NO